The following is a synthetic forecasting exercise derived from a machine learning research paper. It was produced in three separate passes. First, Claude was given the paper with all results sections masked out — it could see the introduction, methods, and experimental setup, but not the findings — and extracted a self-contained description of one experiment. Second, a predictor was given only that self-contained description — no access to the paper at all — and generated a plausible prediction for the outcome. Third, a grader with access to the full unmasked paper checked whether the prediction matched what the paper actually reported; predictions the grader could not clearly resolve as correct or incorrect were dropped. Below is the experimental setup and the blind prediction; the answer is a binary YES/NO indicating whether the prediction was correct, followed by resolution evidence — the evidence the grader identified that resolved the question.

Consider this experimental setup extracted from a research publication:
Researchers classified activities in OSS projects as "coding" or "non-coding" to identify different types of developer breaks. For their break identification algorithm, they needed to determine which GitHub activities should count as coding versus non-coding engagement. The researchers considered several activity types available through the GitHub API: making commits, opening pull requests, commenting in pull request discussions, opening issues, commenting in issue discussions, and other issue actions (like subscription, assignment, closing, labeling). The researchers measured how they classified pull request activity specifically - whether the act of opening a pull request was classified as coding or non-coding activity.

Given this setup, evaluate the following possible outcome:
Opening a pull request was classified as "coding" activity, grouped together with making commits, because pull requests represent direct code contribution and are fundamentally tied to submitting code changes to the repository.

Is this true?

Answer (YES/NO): YES